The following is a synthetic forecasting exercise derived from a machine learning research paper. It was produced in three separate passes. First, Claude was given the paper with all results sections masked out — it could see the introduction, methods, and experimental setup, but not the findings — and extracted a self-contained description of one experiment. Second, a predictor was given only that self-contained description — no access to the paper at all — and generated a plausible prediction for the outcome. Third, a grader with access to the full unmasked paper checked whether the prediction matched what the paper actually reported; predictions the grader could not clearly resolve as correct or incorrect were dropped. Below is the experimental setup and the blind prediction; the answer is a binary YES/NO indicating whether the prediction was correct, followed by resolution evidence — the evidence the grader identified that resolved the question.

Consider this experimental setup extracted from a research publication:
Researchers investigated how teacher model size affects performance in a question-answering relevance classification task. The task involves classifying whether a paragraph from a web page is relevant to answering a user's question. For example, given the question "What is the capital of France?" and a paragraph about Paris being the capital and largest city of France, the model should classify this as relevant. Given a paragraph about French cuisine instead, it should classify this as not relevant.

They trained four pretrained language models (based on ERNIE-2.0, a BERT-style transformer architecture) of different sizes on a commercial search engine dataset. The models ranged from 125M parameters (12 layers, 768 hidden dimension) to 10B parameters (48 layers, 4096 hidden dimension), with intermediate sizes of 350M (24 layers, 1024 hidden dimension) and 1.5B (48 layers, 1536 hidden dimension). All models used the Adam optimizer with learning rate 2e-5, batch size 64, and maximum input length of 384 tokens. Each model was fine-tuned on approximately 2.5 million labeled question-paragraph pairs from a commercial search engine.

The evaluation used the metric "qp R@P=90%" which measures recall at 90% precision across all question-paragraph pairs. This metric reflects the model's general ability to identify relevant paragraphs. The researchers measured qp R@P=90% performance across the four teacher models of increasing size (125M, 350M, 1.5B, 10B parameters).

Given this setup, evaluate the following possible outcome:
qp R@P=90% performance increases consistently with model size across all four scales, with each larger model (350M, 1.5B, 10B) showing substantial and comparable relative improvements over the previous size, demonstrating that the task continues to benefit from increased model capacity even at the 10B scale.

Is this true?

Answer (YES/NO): NO